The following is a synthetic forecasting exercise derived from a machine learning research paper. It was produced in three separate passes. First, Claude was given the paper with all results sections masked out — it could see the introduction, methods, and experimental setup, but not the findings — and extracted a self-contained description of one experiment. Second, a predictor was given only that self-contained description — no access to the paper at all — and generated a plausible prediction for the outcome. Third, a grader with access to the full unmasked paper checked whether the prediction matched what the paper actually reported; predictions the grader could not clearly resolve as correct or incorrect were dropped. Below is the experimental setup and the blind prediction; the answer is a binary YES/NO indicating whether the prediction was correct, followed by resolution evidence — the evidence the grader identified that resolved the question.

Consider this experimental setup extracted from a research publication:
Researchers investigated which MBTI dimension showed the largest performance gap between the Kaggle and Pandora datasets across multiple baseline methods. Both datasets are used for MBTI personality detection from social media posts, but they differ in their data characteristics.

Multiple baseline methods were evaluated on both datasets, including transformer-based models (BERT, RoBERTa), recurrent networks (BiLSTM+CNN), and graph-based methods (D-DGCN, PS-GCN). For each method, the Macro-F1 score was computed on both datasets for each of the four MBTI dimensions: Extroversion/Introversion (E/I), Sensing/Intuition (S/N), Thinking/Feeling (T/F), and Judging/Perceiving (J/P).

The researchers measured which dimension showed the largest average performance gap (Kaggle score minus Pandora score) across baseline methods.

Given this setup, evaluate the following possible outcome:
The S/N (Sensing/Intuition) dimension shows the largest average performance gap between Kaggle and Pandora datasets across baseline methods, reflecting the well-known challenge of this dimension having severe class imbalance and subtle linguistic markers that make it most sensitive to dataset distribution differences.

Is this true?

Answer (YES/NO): NO